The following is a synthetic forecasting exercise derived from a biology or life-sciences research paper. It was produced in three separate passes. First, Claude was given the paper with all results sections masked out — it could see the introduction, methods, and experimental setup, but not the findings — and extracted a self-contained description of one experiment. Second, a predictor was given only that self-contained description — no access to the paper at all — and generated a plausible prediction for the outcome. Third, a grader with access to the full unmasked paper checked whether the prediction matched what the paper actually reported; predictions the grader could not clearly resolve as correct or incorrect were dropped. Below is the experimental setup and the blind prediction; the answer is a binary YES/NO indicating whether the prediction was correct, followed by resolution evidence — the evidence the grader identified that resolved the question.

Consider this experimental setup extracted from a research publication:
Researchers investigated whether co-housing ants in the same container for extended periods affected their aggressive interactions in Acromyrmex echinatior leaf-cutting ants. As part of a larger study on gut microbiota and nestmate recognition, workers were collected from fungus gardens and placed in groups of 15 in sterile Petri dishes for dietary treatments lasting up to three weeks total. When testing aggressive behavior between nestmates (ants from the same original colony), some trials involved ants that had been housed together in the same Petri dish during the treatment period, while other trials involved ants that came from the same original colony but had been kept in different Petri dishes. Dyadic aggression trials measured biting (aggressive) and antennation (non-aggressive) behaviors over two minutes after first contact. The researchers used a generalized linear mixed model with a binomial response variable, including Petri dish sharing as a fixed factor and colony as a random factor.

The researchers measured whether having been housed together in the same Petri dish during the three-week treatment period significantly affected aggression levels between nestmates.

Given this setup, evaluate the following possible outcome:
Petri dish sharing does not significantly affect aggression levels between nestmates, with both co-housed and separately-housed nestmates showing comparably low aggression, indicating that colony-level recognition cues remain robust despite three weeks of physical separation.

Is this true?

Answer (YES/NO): NO